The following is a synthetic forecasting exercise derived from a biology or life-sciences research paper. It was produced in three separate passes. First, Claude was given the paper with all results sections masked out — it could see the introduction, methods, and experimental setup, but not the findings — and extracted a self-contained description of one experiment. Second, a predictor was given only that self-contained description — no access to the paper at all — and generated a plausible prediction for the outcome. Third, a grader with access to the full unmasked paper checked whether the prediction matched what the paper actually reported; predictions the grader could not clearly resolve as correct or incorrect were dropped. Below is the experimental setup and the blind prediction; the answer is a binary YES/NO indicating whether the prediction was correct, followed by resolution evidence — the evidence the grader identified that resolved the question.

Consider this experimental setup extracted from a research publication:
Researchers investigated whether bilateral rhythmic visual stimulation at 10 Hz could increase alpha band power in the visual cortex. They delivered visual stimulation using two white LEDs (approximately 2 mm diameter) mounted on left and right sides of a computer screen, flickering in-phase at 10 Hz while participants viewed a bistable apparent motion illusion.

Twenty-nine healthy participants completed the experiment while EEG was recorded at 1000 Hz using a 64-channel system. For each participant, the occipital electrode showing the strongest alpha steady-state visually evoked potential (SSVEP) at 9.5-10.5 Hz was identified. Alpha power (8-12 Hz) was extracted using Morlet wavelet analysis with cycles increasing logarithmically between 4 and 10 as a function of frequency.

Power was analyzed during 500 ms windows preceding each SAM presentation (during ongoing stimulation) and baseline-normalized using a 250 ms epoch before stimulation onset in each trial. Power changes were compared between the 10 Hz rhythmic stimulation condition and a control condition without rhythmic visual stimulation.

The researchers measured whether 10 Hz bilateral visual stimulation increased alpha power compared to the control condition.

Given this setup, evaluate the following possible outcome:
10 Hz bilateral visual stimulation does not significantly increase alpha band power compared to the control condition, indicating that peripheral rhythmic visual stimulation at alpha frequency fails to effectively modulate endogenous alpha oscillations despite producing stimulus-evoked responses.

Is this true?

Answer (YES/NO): NO